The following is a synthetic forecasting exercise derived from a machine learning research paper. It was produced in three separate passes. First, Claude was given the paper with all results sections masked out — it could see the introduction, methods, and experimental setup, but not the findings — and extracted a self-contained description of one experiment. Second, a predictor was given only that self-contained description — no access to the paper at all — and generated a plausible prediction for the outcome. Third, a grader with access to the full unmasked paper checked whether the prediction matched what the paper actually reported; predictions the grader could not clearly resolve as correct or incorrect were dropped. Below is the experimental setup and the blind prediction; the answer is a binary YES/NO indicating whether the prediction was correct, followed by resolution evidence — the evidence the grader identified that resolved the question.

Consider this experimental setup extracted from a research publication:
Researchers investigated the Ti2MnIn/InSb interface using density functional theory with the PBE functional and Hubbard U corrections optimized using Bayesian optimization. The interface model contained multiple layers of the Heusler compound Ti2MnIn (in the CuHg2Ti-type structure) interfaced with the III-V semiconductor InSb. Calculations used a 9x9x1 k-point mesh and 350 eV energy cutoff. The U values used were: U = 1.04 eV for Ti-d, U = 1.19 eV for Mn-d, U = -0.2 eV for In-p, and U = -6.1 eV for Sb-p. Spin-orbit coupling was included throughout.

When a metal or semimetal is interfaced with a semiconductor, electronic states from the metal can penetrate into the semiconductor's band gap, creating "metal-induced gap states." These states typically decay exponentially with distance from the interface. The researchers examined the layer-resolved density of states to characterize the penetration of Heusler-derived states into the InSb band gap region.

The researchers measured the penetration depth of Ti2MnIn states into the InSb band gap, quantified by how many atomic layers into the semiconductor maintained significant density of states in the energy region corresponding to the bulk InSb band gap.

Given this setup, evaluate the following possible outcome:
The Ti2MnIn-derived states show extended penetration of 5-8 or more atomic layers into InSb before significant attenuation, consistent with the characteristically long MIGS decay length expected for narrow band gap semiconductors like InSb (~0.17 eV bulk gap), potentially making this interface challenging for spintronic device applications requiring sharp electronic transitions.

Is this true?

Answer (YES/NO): NO